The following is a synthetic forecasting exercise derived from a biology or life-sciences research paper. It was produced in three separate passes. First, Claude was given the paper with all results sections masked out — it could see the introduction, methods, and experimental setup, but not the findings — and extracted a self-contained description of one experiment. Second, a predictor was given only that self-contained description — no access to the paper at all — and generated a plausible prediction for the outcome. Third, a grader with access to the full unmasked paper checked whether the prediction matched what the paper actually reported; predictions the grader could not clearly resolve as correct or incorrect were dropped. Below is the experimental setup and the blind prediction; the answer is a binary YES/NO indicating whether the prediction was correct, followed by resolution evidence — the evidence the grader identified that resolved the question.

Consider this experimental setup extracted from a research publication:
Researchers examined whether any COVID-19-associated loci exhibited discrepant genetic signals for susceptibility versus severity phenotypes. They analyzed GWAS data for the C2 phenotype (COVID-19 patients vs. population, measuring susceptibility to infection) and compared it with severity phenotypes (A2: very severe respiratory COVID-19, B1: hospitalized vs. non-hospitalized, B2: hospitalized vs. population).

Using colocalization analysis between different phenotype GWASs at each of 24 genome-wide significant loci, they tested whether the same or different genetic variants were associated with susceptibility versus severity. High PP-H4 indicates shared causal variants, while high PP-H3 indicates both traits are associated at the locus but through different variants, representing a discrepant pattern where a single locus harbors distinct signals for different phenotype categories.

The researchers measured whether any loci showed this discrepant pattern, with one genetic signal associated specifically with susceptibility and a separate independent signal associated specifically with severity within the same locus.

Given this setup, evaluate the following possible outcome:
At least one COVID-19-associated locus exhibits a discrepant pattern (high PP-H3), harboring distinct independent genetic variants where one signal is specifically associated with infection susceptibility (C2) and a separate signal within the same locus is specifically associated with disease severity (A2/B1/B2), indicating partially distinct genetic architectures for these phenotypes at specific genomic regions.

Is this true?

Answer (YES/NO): YES